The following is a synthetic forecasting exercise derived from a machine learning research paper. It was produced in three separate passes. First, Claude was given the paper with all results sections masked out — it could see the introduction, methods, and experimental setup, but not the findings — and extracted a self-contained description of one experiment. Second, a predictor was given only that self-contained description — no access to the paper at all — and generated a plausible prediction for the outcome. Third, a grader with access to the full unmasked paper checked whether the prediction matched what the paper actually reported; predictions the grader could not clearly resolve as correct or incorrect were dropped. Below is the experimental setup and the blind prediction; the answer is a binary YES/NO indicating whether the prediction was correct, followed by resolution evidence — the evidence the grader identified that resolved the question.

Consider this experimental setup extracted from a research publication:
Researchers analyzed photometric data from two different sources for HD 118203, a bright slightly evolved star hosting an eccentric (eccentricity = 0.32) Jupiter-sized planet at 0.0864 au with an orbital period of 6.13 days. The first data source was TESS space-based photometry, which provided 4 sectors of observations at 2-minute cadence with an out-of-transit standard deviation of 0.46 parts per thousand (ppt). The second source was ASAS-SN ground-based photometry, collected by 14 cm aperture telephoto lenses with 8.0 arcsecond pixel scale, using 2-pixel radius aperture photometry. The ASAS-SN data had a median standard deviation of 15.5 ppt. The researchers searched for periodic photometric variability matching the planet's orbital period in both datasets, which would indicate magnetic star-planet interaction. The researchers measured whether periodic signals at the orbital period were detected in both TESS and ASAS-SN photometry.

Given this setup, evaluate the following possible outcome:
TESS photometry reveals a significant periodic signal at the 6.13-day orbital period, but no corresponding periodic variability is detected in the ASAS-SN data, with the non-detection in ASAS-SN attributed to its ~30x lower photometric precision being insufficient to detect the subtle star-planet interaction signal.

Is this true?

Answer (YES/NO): NO